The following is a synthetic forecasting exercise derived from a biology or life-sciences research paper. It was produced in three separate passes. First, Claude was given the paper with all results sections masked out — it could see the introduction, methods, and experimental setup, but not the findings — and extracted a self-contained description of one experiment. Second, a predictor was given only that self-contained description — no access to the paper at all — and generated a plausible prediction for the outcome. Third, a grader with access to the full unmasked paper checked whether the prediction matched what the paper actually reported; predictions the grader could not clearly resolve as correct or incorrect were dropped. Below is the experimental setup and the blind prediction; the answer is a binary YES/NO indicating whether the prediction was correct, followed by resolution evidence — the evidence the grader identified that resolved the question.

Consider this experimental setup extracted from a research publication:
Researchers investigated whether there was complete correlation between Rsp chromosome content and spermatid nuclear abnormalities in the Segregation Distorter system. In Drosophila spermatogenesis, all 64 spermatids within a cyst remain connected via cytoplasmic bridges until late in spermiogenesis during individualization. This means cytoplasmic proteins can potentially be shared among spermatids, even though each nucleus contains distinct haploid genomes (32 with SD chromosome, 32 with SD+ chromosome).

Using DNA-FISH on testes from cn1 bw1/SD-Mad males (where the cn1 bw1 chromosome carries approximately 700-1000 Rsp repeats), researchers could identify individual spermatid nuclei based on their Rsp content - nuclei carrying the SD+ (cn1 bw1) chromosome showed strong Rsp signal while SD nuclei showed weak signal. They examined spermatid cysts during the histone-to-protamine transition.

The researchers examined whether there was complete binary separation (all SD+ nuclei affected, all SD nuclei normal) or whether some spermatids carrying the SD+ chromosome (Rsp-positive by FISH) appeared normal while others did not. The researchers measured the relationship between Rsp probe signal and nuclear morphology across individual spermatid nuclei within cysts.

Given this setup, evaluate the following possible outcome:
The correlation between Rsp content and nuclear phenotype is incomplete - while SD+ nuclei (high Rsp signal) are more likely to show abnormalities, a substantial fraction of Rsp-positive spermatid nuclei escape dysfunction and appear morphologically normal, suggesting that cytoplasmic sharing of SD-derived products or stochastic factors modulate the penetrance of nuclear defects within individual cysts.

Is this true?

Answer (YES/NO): NO